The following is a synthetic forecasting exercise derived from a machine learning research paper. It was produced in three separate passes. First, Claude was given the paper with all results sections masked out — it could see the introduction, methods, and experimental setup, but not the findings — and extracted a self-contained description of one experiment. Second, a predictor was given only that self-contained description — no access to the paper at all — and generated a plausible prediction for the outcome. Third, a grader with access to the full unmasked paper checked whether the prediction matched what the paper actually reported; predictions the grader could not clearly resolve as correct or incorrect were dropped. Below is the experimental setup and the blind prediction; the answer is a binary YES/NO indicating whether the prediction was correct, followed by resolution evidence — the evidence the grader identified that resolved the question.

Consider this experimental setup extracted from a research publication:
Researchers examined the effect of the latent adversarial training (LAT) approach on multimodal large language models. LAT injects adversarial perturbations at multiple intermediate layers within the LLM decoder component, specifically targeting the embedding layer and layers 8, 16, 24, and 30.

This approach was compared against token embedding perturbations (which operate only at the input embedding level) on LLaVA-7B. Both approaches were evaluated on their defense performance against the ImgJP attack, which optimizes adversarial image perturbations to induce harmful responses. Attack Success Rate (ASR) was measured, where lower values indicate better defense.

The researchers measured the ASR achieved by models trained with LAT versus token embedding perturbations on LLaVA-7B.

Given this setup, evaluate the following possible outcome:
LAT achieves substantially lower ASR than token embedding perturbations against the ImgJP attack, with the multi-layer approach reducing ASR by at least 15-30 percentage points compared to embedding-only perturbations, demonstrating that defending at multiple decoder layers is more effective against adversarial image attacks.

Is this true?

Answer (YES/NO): NO